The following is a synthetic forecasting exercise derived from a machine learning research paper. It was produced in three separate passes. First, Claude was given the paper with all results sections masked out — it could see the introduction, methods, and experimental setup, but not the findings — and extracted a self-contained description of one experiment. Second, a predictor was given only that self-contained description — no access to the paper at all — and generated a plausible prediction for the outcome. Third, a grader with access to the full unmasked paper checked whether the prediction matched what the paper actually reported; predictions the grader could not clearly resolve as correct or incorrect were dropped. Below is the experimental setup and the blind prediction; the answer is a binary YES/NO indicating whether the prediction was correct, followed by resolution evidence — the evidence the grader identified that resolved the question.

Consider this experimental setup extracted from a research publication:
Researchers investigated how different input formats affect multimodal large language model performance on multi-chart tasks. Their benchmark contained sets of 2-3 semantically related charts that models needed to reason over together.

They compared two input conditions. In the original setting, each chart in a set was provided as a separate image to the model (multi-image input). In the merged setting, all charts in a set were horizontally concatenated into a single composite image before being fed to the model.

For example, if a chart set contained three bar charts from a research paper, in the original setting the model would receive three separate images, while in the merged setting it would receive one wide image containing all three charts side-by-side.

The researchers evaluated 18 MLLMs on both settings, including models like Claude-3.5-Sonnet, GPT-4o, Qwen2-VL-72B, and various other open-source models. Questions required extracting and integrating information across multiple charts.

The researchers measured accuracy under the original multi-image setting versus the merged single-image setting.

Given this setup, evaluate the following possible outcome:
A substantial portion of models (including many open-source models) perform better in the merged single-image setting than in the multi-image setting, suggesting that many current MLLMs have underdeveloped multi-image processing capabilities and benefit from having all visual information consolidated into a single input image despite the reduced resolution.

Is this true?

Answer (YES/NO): NO